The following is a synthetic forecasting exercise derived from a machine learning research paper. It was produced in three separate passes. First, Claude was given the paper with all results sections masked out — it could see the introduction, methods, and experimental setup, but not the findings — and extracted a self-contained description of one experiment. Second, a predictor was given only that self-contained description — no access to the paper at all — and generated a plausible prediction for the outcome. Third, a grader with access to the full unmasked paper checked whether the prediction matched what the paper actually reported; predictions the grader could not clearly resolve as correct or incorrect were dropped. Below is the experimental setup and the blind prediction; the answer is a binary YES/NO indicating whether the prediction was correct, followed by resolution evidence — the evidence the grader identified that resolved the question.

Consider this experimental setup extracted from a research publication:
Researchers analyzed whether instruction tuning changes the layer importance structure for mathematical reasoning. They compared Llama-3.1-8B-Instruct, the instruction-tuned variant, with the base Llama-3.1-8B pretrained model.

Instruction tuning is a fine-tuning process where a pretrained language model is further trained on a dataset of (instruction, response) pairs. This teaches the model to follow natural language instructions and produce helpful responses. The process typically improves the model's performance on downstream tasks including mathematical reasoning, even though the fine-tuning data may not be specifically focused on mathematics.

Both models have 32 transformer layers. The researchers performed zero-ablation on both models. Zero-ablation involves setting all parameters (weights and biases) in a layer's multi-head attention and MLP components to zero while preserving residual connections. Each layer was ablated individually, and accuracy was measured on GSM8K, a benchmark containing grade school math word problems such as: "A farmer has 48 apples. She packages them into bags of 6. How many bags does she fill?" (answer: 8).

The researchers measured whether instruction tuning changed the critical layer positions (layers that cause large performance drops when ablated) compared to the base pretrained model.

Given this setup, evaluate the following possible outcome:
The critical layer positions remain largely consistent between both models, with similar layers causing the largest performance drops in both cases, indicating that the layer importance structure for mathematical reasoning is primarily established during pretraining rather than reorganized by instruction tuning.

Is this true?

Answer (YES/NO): YES